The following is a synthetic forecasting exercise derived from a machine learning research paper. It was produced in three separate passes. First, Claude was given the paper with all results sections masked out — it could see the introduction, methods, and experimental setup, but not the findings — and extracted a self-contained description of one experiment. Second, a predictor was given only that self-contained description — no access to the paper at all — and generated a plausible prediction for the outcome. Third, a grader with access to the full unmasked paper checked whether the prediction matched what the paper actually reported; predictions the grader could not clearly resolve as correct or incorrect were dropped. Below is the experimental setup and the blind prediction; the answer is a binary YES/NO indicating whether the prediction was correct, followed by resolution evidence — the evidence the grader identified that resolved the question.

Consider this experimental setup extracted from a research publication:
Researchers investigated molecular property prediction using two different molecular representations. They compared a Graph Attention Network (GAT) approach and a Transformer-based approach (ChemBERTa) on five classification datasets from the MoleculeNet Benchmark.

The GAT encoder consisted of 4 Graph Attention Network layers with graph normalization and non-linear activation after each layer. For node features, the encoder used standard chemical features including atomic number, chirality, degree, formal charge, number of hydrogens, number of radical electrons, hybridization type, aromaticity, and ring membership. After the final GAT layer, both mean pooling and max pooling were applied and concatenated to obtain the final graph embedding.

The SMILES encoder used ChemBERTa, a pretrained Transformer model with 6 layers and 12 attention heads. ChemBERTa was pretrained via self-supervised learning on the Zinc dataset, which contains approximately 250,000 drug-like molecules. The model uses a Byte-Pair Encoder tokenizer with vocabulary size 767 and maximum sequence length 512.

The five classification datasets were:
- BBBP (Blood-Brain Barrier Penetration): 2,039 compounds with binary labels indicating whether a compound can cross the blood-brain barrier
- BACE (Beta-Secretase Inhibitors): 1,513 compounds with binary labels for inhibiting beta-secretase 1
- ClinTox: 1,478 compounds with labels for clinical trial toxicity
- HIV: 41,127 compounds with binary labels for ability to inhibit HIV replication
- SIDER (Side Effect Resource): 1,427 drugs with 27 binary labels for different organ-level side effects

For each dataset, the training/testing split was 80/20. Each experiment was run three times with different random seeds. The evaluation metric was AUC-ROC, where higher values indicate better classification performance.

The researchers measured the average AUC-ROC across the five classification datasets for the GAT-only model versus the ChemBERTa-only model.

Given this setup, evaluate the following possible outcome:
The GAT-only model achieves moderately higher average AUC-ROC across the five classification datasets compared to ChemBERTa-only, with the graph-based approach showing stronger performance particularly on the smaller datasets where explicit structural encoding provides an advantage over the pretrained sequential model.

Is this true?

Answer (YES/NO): NO